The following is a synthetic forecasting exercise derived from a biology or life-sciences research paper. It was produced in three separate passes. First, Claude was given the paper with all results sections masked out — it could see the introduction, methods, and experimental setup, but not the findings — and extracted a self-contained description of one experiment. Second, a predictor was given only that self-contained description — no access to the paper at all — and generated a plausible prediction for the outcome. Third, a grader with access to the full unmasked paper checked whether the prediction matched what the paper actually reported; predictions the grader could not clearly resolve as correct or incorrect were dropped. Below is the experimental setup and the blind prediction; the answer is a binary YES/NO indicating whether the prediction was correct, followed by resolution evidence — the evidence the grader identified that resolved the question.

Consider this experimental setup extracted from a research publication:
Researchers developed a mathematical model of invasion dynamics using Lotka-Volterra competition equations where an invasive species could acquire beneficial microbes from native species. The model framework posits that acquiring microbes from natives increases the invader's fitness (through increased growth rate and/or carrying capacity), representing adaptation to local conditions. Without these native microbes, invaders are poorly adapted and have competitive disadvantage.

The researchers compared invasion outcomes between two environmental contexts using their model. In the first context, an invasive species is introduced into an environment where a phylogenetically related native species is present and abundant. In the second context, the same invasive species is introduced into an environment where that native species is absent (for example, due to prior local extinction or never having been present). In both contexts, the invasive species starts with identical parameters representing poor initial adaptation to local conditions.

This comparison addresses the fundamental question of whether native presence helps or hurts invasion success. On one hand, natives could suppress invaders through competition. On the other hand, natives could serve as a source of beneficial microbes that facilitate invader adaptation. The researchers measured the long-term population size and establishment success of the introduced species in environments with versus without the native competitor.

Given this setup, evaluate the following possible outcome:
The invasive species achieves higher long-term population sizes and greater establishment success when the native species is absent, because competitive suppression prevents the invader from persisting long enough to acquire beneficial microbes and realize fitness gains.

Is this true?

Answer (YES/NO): NO